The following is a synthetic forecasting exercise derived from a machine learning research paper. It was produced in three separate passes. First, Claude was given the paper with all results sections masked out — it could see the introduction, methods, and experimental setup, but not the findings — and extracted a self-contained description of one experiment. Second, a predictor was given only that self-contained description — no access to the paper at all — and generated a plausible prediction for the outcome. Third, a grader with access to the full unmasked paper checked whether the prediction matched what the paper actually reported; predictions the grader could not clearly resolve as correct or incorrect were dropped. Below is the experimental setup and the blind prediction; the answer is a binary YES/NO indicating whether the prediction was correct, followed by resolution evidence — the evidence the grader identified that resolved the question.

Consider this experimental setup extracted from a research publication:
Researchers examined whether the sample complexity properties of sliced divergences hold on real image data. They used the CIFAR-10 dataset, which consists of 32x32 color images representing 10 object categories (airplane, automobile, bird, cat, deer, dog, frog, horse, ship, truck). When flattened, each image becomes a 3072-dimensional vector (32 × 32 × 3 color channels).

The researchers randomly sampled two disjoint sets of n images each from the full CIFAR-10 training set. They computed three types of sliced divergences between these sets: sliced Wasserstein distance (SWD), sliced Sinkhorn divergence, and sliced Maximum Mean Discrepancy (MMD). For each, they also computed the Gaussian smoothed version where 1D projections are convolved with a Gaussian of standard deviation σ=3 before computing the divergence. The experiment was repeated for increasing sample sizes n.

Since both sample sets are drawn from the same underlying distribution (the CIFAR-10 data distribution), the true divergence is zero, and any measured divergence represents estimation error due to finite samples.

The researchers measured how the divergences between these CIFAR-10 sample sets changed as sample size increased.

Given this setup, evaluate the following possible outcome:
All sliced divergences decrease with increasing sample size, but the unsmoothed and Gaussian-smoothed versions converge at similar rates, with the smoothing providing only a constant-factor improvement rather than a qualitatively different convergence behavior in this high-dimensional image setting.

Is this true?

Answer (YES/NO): NO